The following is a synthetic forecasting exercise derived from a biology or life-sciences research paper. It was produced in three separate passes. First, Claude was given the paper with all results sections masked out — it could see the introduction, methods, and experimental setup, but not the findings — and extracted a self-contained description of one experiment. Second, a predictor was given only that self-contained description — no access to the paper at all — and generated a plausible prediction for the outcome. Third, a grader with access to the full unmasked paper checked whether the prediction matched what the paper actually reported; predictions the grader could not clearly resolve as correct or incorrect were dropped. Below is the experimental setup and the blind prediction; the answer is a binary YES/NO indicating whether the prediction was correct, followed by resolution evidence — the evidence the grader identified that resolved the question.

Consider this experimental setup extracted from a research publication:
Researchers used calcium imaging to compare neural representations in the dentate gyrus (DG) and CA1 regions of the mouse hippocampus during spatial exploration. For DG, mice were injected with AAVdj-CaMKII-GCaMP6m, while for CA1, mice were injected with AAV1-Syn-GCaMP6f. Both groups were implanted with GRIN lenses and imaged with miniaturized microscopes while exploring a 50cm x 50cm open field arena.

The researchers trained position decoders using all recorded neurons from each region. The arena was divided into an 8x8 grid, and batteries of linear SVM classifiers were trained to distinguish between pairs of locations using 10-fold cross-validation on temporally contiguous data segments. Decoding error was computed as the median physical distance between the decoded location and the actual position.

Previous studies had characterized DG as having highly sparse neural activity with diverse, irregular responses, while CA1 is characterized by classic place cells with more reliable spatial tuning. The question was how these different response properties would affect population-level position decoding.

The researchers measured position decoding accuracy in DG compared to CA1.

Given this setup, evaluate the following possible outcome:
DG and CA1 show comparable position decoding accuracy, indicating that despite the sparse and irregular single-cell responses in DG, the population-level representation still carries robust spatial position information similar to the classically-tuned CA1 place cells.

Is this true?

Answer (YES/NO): YES